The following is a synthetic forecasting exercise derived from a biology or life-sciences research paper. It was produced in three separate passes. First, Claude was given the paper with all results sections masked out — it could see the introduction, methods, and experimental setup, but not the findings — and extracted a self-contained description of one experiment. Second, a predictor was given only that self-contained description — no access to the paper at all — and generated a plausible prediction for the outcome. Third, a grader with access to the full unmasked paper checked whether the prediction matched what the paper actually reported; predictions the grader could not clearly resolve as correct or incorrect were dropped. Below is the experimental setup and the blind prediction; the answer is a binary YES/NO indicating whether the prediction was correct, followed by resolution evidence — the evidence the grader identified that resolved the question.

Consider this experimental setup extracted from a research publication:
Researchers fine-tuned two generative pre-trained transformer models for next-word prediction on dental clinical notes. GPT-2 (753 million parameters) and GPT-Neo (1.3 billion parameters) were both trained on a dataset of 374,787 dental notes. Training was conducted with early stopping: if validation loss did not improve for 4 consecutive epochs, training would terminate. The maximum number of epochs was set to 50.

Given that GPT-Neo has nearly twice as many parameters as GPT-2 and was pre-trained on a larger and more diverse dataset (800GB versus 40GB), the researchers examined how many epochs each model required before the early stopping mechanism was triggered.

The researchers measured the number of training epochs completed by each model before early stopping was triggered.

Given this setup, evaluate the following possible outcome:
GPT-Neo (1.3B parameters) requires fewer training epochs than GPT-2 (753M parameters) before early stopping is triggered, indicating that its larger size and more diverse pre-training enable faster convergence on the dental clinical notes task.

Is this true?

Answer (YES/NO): NO